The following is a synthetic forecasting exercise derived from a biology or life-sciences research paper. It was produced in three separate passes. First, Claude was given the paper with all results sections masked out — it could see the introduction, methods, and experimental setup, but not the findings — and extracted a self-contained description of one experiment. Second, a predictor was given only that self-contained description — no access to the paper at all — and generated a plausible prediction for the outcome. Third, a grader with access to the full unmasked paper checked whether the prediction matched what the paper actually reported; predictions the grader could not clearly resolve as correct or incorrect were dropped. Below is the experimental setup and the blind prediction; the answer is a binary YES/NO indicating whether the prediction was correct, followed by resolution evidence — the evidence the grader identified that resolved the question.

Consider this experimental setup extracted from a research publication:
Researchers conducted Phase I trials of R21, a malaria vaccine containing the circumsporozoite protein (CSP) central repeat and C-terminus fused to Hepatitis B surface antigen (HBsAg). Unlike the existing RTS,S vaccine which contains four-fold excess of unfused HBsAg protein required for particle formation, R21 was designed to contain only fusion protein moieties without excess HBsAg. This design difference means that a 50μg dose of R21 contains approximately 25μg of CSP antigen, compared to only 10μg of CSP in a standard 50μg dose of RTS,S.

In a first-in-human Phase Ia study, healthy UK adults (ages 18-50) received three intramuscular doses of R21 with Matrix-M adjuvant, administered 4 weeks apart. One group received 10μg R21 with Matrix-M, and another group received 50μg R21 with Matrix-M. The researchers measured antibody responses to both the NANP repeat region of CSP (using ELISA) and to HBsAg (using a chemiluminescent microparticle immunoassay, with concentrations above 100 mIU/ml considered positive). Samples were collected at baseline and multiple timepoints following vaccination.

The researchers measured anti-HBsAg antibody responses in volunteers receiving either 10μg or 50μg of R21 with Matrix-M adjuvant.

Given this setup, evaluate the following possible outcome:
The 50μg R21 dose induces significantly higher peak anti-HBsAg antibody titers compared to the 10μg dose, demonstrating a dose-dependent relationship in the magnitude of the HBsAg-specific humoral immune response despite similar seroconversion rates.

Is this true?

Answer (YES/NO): NO